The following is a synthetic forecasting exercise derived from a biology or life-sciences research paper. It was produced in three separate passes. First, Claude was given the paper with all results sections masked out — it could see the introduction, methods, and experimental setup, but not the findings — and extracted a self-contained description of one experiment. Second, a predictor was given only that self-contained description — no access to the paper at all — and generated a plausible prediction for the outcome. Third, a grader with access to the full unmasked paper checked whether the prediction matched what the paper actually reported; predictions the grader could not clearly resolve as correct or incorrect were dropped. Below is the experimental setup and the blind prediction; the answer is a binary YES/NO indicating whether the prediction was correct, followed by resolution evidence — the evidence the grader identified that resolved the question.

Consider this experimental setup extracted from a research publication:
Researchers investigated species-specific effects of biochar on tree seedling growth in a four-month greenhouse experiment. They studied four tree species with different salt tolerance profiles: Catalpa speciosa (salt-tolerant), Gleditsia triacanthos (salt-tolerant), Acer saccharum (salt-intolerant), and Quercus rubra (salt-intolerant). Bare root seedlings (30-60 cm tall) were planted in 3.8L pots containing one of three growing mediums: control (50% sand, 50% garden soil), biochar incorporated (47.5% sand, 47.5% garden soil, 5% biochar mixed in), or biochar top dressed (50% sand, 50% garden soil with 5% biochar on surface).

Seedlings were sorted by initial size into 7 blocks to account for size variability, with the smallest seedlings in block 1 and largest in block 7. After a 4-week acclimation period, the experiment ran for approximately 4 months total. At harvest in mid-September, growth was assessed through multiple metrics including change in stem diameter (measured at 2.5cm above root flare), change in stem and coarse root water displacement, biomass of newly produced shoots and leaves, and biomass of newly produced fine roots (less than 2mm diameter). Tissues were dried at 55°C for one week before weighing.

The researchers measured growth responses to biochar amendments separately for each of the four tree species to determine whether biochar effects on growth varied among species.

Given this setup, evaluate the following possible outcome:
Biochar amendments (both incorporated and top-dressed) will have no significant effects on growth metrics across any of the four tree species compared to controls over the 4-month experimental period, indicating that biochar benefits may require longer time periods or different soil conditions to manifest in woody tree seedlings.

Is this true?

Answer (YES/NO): NO